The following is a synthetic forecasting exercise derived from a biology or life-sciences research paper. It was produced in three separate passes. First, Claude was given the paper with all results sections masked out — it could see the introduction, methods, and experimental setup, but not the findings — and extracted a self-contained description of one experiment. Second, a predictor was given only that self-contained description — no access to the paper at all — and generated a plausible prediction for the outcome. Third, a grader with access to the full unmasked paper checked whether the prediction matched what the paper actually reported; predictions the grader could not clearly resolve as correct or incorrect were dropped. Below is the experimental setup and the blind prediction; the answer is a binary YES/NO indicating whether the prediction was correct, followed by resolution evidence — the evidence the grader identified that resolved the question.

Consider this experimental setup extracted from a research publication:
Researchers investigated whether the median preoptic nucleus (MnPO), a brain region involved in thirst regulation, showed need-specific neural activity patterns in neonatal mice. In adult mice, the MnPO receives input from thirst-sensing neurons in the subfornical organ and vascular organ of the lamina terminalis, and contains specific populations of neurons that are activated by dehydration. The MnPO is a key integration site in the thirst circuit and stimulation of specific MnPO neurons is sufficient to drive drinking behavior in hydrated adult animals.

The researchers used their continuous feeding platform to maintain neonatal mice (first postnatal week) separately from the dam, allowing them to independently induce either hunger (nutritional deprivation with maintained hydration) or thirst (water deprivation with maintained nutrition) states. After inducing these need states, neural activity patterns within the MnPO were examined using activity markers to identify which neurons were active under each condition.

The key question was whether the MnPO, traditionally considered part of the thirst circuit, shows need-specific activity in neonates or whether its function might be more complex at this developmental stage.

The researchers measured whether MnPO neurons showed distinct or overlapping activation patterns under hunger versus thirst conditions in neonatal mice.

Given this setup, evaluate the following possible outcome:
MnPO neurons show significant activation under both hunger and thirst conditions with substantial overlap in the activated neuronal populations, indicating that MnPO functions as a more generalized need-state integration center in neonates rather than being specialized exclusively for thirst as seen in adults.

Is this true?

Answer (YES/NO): NO